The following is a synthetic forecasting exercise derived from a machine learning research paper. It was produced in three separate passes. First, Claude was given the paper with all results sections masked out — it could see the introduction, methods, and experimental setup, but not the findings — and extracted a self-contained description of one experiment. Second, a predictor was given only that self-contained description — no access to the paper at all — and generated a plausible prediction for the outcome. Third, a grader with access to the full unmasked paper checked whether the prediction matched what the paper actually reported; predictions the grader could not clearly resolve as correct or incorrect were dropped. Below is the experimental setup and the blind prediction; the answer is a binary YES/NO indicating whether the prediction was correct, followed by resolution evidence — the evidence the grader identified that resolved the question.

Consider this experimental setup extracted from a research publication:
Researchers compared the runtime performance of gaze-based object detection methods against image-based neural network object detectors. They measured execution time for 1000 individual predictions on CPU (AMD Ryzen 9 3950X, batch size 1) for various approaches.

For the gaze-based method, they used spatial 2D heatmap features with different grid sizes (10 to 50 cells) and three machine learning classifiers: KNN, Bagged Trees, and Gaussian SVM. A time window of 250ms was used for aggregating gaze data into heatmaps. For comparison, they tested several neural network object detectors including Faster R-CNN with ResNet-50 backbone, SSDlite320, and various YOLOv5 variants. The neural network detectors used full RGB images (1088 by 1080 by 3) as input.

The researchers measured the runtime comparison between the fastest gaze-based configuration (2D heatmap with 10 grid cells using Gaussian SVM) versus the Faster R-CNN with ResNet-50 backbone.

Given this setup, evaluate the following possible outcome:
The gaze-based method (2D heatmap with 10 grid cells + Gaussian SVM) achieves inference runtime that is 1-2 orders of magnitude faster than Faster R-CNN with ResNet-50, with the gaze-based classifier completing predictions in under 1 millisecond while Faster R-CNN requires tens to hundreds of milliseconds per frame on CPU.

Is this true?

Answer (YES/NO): NO